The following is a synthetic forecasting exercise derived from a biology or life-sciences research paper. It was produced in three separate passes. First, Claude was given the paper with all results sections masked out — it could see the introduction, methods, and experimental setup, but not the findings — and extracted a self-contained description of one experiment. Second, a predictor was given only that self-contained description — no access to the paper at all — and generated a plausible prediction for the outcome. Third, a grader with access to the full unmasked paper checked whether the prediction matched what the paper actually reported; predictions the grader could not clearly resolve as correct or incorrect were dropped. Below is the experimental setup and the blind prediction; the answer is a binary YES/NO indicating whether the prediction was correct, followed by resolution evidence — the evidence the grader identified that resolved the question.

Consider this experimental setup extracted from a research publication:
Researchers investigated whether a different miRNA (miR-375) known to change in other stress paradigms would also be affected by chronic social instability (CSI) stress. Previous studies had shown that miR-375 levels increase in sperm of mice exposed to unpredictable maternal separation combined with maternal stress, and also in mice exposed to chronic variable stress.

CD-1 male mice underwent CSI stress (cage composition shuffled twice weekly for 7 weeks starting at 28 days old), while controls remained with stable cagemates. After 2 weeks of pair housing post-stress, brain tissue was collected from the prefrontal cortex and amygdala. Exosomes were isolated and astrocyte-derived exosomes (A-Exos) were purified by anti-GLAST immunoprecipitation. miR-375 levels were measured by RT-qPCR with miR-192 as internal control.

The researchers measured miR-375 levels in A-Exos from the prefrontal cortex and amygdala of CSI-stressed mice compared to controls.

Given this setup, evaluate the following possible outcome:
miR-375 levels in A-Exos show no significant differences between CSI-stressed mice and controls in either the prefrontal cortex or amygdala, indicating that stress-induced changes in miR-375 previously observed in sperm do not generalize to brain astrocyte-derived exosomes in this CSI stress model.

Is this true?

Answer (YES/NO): YES